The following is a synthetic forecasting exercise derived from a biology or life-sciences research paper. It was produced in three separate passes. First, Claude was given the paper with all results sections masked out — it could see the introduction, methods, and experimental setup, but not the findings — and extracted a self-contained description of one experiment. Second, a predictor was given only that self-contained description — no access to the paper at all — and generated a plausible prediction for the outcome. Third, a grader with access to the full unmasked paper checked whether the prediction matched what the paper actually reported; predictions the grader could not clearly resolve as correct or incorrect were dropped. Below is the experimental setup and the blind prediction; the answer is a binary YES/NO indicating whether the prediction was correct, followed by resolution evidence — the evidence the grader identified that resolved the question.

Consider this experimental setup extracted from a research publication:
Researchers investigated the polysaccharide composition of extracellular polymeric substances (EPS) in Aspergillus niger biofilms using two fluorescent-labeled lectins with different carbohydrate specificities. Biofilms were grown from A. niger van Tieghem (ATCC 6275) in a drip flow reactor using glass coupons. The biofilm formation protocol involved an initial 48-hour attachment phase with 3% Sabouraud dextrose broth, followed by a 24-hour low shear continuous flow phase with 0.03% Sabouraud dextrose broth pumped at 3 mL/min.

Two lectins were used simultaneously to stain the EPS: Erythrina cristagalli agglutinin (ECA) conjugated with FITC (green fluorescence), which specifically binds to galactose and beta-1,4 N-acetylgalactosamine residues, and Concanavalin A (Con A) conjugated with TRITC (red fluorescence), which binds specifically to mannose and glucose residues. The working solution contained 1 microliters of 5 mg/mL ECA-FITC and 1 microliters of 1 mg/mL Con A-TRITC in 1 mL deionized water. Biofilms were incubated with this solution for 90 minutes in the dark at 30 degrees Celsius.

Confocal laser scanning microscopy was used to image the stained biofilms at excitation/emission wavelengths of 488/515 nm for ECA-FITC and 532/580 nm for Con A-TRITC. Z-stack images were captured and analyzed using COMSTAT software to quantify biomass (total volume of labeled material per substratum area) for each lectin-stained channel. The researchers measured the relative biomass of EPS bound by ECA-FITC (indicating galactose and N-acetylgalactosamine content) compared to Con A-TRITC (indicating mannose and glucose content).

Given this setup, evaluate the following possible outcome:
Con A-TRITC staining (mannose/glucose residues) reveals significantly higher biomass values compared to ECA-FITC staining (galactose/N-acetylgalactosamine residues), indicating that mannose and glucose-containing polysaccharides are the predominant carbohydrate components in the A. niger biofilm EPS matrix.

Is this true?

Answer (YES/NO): NO